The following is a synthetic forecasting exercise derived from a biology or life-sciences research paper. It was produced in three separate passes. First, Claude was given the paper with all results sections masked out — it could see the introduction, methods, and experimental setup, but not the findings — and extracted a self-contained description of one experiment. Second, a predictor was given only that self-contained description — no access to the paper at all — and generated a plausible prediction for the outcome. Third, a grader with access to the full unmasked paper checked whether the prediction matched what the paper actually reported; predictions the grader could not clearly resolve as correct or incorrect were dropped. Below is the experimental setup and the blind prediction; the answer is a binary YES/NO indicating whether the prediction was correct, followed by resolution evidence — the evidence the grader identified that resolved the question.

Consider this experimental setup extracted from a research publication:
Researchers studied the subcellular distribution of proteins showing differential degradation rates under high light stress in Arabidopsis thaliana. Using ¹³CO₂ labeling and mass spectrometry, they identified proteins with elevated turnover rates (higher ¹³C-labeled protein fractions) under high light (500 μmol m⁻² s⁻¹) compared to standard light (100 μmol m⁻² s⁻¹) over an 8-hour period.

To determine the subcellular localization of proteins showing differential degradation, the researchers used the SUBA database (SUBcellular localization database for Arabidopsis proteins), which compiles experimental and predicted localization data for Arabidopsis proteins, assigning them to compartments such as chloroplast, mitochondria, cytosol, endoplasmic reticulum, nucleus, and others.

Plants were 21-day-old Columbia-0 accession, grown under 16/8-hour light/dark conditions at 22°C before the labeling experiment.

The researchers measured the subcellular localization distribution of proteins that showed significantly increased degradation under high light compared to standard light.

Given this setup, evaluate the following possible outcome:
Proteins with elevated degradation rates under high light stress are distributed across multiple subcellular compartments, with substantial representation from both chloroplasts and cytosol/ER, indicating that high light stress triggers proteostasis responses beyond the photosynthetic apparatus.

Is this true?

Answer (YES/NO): NO